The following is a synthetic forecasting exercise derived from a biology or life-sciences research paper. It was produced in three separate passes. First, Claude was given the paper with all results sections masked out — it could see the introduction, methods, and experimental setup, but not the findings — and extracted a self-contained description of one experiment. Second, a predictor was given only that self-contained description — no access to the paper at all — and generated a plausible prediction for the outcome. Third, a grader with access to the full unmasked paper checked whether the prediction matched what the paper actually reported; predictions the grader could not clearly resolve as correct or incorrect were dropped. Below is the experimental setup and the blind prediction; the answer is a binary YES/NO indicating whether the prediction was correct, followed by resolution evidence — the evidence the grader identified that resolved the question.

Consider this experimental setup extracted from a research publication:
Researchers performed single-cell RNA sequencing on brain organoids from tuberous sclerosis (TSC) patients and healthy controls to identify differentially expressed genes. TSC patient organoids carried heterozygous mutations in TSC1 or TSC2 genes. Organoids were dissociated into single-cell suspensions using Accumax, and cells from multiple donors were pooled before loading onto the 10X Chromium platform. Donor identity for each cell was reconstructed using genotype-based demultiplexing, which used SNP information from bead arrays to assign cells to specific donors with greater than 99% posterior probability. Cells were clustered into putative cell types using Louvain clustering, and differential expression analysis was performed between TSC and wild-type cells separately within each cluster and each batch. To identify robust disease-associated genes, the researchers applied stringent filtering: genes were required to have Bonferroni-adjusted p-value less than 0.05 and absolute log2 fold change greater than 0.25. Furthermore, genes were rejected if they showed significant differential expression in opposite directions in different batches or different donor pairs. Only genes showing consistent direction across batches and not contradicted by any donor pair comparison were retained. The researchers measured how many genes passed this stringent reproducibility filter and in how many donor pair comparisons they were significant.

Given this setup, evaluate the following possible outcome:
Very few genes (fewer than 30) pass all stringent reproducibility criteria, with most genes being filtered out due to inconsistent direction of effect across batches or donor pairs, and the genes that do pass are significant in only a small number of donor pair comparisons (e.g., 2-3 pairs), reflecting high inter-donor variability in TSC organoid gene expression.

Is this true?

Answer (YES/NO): NO